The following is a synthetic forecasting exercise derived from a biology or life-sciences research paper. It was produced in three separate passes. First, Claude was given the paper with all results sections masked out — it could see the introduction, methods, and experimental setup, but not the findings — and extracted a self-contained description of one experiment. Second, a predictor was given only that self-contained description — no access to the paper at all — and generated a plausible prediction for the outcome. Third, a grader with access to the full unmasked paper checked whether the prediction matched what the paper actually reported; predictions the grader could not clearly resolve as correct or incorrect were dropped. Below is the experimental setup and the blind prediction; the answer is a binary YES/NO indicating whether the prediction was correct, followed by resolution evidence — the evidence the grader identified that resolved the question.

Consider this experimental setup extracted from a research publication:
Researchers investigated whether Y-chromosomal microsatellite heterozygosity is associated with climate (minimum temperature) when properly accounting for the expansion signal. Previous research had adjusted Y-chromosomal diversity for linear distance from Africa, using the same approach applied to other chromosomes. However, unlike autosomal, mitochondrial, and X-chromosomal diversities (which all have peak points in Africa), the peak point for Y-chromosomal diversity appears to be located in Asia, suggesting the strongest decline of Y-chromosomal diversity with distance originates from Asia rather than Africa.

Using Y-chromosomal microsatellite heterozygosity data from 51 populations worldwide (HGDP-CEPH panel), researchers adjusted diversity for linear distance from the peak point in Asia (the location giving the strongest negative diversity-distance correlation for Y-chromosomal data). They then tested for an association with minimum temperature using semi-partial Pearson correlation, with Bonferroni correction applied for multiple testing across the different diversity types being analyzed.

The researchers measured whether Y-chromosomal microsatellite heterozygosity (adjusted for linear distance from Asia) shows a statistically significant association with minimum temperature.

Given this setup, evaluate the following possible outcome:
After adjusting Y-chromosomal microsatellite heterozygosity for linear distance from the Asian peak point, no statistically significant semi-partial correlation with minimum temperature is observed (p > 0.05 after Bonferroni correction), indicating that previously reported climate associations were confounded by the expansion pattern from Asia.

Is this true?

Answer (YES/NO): NO